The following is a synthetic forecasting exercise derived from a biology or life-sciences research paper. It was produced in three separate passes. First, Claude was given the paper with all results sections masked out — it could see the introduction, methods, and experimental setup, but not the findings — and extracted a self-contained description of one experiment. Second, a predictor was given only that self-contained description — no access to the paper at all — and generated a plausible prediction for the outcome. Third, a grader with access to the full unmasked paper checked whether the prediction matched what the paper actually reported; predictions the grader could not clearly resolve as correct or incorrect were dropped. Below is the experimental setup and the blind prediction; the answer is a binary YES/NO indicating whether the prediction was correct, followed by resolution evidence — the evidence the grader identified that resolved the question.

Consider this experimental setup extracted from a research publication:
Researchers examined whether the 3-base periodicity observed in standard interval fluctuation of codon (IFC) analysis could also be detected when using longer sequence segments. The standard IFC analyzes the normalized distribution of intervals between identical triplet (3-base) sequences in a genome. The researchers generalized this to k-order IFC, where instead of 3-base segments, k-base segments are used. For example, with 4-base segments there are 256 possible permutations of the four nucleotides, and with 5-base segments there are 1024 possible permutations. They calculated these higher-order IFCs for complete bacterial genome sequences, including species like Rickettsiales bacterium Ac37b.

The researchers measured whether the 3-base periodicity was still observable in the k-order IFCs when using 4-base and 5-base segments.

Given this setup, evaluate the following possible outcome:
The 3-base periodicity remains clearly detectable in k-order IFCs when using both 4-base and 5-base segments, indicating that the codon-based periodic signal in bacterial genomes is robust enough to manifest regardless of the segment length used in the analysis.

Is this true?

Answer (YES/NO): YES